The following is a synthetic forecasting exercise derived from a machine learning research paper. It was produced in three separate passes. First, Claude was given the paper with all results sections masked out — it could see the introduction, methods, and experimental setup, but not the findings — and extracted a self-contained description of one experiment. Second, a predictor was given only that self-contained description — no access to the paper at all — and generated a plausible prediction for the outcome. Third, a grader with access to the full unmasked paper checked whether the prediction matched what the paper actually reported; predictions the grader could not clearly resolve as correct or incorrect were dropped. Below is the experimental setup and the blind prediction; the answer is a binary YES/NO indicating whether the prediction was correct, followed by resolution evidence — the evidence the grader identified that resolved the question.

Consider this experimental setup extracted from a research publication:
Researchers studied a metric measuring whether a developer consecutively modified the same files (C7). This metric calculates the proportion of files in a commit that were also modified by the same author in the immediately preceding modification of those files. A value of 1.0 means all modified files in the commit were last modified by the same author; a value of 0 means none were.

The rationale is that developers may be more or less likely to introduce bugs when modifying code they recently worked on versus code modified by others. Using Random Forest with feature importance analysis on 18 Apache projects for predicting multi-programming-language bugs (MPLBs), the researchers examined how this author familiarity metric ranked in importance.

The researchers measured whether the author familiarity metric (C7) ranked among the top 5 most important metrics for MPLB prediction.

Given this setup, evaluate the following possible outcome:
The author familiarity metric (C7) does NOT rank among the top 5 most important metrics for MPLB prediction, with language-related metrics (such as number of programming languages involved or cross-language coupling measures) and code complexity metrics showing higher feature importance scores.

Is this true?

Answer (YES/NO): YES